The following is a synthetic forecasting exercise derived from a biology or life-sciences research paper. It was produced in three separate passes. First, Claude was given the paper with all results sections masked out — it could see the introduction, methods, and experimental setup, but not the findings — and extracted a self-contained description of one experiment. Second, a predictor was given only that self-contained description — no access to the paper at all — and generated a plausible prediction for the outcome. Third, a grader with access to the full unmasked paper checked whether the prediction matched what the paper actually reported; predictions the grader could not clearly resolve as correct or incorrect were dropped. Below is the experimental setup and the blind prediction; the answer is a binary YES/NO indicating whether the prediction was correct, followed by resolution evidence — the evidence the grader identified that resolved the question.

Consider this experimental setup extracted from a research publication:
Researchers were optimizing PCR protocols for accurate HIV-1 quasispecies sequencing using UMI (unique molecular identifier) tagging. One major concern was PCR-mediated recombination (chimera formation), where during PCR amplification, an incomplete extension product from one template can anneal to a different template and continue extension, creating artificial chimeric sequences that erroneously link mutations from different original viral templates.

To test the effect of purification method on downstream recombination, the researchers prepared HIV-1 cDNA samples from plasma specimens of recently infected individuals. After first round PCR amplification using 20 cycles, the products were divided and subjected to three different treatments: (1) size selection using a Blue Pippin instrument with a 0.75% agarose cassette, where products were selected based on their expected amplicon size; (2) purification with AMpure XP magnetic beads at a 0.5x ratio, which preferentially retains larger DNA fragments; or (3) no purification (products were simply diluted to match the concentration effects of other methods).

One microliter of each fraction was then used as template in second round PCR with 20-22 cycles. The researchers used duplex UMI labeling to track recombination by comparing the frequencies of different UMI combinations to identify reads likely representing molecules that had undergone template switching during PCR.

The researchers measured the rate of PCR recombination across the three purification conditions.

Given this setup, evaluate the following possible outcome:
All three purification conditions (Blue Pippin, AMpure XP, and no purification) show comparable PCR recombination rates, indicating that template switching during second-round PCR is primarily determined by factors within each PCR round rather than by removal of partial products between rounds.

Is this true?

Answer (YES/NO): NO